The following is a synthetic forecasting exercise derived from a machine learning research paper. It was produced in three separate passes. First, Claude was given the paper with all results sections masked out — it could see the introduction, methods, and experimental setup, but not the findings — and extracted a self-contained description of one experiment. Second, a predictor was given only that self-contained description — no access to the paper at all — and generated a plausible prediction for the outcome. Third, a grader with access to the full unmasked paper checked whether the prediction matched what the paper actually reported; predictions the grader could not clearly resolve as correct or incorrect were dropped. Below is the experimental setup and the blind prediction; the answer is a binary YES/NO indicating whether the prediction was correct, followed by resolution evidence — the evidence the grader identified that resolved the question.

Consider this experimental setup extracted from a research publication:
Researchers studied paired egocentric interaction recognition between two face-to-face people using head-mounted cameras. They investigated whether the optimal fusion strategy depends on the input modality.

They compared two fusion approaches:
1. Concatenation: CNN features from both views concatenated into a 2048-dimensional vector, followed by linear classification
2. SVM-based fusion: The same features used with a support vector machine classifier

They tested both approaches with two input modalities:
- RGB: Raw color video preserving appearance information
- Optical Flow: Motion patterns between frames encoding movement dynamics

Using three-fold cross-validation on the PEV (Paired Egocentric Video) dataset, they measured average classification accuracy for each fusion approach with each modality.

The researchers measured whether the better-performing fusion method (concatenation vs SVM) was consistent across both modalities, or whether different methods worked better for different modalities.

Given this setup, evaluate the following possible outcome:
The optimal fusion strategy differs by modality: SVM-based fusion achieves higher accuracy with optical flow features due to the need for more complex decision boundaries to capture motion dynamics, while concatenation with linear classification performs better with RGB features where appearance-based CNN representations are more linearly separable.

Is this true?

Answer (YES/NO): NO